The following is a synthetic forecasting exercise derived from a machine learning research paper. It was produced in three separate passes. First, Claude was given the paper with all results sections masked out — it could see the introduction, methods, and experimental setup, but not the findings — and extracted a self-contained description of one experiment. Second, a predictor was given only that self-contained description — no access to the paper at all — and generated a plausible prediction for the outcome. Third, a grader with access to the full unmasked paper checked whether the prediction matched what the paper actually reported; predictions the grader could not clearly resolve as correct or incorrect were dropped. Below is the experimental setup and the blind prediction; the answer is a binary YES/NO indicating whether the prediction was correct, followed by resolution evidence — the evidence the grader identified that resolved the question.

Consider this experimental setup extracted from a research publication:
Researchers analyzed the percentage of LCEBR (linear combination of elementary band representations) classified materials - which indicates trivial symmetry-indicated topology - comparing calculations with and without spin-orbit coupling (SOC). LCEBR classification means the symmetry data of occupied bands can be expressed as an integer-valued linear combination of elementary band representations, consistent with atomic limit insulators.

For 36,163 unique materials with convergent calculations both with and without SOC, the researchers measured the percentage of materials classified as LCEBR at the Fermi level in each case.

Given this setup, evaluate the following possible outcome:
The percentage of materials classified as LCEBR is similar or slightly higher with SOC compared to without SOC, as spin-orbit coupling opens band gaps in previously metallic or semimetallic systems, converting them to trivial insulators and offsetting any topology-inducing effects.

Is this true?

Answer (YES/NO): YES